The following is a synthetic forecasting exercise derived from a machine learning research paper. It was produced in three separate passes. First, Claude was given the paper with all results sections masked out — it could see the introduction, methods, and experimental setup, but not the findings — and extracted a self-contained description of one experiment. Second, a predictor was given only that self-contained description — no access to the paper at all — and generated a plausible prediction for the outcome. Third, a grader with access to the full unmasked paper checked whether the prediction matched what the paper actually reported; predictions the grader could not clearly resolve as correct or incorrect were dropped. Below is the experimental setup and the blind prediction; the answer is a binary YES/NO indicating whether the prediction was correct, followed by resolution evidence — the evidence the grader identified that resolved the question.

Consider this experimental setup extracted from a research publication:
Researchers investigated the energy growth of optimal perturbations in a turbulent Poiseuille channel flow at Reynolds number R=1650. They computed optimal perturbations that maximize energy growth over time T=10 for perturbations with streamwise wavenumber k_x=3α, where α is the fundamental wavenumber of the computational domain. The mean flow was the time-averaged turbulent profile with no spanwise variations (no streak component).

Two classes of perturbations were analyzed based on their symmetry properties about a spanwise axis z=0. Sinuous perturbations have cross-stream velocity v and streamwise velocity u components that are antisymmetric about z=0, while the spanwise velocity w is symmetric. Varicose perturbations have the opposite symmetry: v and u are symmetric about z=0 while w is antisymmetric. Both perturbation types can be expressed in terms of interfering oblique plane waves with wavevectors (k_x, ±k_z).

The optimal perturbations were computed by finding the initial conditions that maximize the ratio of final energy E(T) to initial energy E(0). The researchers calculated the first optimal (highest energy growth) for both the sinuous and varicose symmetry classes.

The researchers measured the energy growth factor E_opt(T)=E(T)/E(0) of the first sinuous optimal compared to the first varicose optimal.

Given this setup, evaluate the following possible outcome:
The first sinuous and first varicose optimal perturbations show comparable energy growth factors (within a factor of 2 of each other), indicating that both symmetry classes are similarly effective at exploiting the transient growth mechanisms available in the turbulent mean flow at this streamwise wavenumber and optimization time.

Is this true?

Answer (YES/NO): YES